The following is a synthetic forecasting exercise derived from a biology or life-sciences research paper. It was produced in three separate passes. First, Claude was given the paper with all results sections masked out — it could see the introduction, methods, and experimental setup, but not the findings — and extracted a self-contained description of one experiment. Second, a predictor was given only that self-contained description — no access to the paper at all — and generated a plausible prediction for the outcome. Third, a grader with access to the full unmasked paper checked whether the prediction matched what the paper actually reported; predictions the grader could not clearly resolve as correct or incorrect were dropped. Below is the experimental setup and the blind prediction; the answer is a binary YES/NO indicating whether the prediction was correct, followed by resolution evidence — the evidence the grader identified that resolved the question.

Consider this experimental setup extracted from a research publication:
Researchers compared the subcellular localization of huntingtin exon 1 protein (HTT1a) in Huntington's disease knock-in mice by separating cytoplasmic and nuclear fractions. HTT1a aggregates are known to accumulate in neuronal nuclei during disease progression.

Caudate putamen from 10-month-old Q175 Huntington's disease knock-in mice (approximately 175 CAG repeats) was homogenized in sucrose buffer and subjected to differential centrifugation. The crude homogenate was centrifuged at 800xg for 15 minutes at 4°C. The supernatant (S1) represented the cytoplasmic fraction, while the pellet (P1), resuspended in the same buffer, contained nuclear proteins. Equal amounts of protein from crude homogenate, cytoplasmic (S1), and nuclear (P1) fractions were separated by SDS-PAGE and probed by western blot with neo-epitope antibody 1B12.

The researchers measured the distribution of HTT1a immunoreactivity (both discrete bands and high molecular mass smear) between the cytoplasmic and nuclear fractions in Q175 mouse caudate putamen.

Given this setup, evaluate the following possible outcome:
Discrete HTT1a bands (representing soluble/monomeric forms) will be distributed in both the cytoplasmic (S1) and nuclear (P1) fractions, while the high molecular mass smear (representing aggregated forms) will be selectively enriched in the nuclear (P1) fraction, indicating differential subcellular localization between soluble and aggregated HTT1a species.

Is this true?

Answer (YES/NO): NO